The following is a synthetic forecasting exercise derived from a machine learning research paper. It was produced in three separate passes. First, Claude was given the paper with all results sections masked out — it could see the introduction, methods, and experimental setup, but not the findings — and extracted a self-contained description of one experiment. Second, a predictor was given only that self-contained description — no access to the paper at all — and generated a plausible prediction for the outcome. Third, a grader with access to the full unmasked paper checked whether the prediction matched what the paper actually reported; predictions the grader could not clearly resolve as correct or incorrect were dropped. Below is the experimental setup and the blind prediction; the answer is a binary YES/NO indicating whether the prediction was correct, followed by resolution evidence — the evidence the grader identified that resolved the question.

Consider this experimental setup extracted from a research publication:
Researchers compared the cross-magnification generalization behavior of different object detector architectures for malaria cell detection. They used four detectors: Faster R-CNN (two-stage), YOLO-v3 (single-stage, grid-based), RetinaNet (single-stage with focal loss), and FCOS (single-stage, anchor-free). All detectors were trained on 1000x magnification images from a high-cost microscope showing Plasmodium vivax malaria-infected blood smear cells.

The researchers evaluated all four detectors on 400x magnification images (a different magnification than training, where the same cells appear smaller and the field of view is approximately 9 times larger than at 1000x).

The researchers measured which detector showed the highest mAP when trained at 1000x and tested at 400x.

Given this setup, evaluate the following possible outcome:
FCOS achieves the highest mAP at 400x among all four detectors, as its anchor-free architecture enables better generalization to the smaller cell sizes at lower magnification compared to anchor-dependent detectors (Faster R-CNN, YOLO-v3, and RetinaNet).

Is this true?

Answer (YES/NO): NO